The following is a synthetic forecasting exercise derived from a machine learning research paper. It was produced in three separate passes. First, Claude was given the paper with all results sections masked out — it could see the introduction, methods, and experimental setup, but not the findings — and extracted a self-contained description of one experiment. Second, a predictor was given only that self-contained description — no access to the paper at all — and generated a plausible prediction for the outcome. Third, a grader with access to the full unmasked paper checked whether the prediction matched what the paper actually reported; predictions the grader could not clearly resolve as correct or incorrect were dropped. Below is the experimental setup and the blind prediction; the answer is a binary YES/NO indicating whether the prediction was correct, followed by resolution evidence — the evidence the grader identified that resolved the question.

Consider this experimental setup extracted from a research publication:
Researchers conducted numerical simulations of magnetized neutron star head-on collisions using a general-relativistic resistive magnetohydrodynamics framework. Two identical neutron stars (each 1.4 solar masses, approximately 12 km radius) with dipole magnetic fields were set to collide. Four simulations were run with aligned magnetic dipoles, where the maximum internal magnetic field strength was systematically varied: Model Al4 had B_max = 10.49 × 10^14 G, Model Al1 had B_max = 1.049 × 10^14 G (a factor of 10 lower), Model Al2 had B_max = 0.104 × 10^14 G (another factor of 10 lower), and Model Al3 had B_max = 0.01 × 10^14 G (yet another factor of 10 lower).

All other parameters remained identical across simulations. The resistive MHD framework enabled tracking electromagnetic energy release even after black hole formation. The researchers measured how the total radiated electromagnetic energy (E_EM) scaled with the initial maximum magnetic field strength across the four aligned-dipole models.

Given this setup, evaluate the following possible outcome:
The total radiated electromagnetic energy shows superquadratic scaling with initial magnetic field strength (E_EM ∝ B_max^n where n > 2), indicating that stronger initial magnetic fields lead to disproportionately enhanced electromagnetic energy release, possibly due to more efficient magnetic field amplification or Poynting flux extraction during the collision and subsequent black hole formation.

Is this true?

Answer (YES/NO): NO